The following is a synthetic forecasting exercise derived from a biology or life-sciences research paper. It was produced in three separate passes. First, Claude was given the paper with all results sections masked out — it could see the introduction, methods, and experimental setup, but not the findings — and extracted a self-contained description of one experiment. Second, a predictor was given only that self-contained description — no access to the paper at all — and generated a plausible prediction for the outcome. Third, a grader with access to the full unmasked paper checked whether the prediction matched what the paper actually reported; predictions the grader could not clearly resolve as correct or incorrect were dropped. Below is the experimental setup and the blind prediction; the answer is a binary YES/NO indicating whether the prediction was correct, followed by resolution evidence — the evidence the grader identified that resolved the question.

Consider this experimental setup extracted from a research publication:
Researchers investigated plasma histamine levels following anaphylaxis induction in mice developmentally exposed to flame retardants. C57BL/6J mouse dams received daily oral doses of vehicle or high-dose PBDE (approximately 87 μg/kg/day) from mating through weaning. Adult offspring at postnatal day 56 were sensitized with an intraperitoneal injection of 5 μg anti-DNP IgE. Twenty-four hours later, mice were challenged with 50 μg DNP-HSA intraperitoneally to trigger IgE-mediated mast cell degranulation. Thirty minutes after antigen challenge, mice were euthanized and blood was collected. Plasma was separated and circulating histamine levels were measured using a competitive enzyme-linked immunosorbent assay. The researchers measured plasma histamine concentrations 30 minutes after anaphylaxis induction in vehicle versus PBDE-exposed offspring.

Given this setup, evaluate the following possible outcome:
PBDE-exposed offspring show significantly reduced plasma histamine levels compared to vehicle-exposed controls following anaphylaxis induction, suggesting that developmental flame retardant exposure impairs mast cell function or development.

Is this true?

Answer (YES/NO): YES